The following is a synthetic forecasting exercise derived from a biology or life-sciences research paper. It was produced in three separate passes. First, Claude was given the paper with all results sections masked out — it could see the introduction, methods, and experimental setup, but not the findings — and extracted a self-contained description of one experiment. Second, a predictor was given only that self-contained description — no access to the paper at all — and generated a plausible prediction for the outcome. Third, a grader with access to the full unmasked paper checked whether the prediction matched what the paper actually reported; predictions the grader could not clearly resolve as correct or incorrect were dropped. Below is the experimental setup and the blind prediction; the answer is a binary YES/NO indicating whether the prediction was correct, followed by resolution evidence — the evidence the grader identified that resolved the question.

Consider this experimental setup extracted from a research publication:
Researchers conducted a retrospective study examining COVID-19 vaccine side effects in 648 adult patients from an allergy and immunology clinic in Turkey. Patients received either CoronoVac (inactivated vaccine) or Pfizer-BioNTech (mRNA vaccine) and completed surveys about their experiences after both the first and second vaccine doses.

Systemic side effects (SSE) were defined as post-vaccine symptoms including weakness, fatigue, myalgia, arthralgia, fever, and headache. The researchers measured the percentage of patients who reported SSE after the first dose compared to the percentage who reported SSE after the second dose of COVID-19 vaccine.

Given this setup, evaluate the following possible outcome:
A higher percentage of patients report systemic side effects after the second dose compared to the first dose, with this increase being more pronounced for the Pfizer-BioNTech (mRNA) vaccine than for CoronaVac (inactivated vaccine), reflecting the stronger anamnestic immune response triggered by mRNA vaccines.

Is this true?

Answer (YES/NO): NO